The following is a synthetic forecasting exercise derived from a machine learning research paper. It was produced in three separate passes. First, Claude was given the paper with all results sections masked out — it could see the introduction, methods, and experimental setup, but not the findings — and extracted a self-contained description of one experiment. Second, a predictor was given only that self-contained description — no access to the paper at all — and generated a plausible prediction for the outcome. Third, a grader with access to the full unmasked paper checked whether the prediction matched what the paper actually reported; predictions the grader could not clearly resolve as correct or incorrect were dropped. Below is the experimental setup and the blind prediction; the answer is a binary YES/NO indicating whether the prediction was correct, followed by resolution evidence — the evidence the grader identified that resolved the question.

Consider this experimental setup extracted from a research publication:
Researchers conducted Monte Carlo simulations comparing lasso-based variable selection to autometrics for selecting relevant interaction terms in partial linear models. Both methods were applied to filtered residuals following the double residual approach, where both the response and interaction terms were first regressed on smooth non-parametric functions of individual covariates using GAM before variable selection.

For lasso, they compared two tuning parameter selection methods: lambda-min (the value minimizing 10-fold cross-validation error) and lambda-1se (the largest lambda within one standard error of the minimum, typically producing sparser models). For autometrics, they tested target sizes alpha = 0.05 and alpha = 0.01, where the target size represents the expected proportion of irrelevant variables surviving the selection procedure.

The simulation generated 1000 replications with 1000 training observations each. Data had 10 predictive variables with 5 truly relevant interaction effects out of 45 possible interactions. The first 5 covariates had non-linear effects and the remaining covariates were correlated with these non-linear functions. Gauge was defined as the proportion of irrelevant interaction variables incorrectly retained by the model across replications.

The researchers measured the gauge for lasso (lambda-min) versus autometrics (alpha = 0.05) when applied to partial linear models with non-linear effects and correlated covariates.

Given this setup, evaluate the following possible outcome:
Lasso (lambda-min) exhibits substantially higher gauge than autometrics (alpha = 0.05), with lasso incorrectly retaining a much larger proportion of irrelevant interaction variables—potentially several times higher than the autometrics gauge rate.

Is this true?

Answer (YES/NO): YES